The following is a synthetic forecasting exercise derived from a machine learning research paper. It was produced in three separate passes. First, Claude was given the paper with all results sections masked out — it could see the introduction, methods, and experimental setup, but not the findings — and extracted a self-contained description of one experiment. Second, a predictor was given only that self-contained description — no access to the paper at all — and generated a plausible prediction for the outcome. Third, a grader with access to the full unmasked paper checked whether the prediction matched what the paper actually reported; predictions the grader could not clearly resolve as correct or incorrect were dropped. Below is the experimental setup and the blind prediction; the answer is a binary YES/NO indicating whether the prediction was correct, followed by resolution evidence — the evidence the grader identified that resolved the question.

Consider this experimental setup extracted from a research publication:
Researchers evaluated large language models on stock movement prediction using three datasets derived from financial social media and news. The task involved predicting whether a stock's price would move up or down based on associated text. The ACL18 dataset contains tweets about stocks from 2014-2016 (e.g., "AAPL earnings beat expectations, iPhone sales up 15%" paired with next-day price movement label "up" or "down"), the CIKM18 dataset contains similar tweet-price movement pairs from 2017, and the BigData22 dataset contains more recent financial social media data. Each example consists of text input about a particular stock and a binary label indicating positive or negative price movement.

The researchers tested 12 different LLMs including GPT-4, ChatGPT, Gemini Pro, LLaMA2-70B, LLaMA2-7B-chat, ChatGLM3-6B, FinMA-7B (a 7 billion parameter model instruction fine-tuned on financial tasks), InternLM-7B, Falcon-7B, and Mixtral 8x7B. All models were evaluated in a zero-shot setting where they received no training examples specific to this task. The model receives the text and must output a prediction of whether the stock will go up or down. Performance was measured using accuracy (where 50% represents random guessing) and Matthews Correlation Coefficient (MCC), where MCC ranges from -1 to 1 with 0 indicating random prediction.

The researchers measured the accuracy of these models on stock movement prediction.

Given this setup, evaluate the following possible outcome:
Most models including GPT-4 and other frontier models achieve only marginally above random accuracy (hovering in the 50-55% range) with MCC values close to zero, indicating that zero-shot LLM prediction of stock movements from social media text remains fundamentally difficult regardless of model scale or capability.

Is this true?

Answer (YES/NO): YES